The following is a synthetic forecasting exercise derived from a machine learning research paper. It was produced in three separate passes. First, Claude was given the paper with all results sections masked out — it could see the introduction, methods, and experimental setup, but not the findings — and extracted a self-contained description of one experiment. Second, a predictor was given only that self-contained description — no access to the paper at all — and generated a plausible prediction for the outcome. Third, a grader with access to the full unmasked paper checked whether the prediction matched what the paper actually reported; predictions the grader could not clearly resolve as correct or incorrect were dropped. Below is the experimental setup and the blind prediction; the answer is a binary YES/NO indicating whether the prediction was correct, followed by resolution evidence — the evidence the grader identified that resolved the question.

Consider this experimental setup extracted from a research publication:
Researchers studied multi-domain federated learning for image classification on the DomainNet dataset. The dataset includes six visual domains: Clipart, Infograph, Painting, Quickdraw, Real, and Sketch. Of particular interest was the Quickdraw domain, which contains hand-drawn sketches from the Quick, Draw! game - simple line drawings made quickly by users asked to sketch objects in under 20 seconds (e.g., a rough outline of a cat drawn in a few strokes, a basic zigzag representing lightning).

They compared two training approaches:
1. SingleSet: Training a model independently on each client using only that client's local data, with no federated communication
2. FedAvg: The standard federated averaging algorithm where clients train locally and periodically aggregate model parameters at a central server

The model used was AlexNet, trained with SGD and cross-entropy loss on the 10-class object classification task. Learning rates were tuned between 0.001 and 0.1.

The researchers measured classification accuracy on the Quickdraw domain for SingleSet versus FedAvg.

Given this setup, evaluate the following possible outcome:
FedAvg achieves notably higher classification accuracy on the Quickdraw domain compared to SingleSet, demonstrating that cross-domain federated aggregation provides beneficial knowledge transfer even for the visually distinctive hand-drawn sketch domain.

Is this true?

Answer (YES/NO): NO